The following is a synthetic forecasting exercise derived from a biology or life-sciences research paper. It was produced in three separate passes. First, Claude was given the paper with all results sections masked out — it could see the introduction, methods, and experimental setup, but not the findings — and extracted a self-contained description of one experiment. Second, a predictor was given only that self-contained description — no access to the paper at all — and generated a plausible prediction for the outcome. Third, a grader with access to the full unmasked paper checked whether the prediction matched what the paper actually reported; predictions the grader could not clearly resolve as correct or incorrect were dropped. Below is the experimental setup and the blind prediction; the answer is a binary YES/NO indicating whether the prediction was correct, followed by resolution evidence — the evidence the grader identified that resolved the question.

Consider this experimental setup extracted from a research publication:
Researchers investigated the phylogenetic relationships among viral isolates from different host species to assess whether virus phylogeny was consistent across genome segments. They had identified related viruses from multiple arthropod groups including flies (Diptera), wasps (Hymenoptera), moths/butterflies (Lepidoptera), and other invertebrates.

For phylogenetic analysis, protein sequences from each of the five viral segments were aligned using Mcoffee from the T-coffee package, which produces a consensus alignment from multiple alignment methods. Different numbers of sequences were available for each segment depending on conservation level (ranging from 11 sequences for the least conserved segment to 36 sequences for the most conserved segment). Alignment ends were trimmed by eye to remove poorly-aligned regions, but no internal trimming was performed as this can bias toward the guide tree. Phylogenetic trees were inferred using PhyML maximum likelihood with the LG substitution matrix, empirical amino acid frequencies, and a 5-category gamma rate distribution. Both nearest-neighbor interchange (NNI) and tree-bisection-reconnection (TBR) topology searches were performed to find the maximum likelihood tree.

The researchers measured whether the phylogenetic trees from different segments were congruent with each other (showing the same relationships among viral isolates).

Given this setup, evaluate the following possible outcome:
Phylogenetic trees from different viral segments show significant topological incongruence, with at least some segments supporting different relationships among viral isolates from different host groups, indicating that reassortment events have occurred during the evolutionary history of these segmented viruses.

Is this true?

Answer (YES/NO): NO